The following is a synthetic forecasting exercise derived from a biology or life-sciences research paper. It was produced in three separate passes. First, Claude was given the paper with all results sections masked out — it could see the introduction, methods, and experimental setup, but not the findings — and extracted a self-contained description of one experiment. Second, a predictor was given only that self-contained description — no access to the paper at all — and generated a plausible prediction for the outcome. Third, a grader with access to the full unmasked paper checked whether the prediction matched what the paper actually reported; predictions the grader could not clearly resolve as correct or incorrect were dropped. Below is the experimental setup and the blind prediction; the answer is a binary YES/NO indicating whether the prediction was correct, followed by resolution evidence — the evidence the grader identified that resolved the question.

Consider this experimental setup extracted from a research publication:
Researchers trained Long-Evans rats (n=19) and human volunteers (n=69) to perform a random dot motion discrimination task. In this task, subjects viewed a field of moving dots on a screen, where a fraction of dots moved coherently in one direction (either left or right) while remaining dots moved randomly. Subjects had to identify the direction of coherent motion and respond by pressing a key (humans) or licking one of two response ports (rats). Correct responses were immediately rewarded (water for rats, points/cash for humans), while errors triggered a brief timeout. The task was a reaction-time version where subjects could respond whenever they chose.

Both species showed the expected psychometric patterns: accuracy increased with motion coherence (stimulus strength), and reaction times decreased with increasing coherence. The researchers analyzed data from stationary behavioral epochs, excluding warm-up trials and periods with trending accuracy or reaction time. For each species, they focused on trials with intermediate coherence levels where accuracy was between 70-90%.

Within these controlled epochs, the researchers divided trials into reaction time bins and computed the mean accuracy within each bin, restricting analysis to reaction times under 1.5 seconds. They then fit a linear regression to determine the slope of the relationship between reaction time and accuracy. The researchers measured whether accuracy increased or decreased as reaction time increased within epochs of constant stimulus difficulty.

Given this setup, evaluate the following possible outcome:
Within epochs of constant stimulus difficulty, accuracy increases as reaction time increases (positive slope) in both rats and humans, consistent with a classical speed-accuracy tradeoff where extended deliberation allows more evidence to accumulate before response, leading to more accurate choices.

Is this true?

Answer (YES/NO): NO